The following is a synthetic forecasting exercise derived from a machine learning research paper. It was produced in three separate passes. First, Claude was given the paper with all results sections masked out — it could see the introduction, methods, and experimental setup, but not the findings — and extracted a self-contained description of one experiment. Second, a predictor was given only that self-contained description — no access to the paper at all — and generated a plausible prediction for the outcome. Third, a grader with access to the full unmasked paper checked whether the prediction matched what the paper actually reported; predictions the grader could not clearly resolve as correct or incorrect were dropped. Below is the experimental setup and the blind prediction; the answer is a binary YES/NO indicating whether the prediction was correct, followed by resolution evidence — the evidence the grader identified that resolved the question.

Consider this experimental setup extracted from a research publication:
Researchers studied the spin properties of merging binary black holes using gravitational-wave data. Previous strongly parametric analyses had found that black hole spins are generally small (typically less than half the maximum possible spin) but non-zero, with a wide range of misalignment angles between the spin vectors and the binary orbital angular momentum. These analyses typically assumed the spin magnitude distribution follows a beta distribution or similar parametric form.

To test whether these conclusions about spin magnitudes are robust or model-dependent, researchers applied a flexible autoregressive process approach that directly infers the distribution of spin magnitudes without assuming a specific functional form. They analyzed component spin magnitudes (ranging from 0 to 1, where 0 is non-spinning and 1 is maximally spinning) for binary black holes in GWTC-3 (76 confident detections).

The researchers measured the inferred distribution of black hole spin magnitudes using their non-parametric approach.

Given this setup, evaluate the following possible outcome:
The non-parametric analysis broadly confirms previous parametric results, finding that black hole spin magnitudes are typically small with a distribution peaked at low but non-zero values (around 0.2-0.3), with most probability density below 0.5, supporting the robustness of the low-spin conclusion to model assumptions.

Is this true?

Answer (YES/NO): NO